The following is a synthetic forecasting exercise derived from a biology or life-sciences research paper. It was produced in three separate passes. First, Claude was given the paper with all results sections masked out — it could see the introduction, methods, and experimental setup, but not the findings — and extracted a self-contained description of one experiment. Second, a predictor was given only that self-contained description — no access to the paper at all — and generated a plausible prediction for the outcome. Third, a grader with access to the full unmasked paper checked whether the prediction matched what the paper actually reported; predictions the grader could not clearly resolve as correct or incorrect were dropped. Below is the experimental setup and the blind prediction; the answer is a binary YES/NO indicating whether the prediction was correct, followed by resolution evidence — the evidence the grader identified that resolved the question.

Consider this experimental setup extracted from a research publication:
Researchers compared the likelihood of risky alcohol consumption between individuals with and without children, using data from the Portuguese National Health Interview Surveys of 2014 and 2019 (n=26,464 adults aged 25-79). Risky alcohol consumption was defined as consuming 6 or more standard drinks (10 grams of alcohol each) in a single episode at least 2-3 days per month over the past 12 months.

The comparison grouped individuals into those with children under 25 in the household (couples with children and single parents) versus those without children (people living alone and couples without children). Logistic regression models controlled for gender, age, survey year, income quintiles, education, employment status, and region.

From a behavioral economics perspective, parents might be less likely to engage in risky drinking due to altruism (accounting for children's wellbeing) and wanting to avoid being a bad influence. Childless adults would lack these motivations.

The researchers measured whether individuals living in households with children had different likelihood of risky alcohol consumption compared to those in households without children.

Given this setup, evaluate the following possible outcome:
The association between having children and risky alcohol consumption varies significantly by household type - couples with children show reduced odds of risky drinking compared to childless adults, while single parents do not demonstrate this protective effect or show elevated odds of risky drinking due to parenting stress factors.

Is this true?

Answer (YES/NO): NO